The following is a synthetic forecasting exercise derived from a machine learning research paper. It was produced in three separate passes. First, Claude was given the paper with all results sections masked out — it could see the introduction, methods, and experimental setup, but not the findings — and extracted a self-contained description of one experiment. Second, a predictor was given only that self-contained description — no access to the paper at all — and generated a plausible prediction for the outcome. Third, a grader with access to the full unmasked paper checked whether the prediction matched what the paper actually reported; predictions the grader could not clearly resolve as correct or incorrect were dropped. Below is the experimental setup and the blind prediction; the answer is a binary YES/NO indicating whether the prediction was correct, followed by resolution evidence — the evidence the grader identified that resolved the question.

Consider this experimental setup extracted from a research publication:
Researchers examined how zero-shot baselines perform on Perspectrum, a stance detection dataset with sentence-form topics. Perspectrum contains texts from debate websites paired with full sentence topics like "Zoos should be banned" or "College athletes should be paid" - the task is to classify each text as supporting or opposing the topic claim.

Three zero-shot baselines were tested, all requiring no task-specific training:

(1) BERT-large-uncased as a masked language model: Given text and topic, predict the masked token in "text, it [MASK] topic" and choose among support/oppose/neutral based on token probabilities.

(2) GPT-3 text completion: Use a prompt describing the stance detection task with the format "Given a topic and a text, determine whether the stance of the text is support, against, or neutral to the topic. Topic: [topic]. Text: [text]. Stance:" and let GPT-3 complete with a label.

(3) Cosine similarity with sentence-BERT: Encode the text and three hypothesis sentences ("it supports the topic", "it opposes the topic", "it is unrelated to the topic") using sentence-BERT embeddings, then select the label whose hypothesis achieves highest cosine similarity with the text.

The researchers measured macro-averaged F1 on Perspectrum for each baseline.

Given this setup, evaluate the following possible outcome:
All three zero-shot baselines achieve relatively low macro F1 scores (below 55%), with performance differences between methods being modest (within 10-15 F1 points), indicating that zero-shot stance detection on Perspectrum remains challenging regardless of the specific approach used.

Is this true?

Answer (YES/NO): NO